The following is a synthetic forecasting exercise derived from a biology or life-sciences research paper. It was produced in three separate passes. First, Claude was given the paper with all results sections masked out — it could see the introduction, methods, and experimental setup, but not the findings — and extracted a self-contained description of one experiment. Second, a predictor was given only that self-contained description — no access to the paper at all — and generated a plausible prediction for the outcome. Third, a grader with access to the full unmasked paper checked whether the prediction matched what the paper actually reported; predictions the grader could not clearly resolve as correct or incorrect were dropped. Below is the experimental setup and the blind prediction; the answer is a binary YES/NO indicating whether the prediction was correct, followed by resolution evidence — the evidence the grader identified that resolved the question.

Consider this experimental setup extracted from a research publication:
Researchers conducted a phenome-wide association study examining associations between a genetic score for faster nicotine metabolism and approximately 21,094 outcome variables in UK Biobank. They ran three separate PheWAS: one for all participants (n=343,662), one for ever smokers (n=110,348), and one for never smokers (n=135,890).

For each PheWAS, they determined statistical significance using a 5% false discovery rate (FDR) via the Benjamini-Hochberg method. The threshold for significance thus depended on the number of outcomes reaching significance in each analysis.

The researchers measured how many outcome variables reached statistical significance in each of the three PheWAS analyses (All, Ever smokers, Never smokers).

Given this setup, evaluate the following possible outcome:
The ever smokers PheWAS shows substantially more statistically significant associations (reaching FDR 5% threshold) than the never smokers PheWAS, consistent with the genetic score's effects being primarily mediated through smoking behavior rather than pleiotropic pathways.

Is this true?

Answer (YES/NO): YES